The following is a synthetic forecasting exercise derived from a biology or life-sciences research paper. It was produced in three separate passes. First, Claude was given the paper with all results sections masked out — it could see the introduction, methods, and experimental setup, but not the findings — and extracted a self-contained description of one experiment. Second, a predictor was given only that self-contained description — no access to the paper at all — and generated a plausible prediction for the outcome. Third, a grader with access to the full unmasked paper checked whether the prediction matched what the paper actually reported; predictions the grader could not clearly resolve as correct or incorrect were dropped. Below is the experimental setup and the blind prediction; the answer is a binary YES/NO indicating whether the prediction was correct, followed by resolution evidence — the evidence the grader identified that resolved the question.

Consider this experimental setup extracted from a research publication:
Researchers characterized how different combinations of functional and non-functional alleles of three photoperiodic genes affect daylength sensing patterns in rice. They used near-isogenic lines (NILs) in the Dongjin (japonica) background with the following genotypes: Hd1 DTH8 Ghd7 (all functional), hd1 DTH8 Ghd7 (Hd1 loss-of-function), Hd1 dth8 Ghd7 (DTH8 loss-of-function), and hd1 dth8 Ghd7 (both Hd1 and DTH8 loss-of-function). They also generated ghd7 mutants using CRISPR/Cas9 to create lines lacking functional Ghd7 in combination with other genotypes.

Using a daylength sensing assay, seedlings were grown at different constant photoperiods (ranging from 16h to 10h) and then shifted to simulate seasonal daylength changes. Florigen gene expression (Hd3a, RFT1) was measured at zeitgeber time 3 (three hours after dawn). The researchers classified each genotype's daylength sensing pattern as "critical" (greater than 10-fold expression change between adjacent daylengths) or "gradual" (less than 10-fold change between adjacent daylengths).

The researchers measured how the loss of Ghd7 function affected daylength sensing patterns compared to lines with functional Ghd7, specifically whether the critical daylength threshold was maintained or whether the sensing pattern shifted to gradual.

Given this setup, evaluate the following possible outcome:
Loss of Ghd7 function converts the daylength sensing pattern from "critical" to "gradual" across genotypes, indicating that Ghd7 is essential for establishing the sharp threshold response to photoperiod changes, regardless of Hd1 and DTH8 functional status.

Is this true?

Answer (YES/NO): YES